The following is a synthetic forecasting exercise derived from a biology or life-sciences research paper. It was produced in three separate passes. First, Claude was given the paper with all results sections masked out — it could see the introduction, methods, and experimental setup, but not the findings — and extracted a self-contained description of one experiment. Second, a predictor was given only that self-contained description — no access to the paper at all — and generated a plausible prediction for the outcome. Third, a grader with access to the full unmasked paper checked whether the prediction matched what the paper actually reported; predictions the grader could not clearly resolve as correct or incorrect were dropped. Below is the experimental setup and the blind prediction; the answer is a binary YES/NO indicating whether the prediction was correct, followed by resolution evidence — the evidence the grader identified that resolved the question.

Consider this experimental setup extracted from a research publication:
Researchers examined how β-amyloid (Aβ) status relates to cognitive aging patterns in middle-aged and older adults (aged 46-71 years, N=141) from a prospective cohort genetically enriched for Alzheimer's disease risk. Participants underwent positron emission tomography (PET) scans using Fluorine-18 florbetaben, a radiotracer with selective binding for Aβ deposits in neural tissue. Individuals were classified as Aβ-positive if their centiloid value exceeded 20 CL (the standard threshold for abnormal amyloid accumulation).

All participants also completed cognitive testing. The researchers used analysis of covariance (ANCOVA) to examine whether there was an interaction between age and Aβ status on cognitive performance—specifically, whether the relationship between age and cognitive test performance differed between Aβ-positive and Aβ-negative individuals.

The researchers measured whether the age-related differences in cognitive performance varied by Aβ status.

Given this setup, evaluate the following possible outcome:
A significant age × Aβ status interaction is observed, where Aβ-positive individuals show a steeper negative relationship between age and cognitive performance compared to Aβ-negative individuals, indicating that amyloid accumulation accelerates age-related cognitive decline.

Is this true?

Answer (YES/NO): YES